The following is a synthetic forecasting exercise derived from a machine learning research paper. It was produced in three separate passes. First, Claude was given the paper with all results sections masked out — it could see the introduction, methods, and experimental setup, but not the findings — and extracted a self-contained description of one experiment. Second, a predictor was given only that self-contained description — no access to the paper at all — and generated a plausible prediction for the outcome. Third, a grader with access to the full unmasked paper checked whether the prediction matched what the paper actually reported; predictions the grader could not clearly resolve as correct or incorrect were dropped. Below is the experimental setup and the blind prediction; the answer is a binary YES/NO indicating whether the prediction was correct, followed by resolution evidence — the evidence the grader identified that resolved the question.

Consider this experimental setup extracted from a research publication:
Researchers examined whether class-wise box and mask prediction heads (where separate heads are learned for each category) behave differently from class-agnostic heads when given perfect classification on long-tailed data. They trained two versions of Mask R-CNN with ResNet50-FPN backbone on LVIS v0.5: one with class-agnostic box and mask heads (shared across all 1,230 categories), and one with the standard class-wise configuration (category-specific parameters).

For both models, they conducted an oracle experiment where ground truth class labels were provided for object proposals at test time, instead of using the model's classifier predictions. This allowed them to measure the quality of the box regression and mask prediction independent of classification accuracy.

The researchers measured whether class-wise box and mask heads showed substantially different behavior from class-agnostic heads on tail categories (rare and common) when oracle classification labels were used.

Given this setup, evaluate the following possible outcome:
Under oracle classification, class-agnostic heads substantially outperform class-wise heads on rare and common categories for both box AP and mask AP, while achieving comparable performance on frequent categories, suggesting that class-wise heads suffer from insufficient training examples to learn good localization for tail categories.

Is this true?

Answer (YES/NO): NO